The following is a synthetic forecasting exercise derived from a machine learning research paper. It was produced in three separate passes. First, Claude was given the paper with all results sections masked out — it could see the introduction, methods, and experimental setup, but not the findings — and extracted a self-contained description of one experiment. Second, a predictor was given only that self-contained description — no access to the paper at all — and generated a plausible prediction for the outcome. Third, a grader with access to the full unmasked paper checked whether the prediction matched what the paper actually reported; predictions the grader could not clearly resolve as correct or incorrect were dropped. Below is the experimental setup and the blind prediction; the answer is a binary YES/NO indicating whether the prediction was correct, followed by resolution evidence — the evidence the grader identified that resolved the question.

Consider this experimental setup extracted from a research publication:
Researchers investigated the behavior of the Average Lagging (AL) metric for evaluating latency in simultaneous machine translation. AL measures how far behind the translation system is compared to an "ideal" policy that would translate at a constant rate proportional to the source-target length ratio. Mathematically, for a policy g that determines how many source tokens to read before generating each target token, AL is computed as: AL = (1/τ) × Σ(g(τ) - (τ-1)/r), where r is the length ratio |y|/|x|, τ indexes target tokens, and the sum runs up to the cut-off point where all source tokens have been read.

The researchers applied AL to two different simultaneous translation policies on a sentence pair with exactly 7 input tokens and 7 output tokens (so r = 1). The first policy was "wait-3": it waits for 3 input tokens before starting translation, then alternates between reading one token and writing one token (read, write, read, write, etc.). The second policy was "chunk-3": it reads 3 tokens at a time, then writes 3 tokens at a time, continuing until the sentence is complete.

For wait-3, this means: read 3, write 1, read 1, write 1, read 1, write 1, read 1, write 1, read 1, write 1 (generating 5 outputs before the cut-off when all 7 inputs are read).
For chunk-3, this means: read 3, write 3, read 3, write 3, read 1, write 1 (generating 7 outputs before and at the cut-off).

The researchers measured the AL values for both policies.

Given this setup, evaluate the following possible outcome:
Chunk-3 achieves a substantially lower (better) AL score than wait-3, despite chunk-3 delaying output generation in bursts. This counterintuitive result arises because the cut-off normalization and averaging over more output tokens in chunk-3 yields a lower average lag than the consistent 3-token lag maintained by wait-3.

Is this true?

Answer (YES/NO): YES